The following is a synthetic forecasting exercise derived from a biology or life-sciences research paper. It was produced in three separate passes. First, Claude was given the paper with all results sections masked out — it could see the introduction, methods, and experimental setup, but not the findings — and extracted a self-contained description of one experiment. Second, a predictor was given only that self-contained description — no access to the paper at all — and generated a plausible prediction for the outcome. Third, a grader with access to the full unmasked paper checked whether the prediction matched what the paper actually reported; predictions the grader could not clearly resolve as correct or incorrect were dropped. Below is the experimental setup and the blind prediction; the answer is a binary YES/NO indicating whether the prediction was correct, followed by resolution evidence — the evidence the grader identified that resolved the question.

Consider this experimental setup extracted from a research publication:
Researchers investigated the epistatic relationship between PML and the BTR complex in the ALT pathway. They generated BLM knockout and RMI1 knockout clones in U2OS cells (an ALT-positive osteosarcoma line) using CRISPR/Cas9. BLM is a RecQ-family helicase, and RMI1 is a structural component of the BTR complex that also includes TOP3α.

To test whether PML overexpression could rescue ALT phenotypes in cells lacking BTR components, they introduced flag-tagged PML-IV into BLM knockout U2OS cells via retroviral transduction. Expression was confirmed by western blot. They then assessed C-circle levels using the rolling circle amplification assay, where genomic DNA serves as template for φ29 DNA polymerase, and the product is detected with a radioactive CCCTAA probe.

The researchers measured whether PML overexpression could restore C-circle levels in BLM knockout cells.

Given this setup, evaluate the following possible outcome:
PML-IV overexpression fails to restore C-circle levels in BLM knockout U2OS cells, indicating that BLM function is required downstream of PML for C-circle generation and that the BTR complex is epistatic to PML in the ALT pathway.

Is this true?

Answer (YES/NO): YES